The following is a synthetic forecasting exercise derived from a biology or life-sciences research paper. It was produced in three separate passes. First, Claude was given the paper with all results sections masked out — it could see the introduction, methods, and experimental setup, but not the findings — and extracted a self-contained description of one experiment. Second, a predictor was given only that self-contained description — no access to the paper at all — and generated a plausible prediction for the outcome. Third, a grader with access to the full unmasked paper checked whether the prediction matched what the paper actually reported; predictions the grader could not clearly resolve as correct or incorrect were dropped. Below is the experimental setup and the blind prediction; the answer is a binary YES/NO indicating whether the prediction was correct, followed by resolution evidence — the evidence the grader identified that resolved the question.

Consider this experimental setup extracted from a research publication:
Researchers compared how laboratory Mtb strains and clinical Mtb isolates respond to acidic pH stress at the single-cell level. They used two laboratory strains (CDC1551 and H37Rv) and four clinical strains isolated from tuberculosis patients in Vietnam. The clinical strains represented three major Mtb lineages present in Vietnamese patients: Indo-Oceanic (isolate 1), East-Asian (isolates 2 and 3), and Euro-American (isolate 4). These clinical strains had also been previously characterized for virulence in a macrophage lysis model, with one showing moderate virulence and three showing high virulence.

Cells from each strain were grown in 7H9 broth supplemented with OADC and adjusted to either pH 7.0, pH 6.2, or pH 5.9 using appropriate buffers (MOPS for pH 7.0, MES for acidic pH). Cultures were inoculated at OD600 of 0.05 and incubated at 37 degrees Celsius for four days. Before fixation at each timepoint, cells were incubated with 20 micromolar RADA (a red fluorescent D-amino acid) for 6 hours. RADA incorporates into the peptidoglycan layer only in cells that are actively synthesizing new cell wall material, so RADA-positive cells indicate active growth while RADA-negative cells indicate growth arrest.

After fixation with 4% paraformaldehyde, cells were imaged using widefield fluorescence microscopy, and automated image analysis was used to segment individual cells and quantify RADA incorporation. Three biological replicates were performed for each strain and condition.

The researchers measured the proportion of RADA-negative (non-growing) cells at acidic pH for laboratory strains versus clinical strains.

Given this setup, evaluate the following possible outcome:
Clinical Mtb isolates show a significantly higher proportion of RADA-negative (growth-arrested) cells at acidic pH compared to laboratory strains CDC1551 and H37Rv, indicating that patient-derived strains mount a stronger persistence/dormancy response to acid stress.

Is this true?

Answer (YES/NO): YES